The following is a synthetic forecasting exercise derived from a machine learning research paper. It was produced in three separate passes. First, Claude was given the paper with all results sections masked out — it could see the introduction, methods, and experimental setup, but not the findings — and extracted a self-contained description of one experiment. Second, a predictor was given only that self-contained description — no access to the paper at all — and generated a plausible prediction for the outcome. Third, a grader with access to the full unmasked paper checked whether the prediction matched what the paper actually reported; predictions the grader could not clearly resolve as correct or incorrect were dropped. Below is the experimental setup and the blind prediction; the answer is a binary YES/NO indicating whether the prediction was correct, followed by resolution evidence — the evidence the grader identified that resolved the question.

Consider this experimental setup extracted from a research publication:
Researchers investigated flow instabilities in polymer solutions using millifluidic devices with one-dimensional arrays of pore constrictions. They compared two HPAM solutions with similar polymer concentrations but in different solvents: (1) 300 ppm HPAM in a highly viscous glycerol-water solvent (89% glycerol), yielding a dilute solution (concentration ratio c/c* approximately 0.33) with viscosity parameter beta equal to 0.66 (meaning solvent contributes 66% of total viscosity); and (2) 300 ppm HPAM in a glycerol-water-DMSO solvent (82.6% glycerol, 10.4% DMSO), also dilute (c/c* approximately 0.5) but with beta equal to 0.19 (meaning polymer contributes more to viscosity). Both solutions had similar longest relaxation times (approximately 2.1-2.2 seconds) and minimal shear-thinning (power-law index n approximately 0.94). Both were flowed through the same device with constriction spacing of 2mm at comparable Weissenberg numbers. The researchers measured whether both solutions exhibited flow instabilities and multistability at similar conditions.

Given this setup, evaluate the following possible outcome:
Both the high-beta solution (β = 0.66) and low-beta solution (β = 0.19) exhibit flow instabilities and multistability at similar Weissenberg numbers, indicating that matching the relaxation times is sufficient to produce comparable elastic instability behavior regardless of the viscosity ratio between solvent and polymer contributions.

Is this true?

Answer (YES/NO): YES